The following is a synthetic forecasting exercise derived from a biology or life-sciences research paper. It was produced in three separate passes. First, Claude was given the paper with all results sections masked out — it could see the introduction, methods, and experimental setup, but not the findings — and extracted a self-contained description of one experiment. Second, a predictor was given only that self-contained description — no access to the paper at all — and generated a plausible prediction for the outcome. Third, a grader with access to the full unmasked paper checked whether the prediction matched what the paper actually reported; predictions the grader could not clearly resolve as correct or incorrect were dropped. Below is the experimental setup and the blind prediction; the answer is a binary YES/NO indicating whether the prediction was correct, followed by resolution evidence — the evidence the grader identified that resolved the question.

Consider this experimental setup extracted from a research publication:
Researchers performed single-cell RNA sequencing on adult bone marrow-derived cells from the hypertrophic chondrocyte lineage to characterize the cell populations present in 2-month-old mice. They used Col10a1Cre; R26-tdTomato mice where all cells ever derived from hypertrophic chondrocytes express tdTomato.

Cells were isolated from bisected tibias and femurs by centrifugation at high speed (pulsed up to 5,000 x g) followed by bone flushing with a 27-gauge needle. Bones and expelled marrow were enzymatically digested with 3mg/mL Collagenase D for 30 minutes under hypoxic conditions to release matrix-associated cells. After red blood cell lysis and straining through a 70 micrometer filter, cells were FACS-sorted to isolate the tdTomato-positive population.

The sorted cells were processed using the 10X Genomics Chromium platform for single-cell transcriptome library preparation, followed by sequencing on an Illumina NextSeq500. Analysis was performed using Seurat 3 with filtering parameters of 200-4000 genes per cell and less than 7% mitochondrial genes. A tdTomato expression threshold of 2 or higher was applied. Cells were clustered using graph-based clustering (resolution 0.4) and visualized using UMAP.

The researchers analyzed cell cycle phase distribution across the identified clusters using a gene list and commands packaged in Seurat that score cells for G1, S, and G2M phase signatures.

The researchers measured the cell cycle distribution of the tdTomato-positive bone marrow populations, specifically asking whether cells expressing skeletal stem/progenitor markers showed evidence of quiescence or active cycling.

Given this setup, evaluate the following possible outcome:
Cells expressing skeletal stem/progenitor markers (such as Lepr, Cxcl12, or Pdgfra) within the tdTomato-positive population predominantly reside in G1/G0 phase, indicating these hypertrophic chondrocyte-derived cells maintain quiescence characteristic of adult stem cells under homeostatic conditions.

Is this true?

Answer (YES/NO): NO